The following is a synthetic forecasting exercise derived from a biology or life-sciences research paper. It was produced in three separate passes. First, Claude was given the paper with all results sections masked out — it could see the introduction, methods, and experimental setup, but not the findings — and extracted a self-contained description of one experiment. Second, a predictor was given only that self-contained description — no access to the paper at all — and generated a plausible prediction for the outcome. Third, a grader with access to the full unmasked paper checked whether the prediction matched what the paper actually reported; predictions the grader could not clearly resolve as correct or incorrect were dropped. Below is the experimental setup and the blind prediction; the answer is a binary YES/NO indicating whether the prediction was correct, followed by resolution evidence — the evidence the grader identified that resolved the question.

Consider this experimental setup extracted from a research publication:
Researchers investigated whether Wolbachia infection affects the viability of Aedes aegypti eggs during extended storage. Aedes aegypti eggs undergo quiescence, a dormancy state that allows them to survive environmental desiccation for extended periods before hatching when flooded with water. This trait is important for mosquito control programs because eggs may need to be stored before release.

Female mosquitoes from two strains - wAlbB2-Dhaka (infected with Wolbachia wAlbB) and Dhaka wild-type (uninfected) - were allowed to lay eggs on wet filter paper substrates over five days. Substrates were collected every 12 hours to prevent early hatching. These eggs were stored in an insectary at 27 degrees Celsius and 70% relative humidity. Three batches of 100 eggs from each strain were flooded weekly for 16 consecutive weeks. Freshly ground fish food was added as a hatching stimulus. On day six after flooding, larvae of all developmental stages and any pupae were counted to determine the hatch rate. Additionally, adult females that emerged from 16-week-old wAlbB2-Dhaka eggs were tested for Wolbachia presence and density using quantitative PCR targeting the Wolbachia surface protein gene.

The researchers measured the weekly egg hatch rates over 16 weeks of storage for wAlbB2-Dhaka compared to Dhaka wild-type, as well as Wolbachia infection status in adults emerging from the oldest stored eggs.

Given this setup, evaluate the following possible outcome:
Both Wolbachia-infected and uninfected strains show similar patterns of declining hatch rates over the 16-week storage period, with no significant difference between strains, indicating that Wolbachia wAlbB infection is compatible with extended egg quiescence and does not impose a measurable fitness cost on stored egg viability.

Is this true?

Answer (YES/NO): YES